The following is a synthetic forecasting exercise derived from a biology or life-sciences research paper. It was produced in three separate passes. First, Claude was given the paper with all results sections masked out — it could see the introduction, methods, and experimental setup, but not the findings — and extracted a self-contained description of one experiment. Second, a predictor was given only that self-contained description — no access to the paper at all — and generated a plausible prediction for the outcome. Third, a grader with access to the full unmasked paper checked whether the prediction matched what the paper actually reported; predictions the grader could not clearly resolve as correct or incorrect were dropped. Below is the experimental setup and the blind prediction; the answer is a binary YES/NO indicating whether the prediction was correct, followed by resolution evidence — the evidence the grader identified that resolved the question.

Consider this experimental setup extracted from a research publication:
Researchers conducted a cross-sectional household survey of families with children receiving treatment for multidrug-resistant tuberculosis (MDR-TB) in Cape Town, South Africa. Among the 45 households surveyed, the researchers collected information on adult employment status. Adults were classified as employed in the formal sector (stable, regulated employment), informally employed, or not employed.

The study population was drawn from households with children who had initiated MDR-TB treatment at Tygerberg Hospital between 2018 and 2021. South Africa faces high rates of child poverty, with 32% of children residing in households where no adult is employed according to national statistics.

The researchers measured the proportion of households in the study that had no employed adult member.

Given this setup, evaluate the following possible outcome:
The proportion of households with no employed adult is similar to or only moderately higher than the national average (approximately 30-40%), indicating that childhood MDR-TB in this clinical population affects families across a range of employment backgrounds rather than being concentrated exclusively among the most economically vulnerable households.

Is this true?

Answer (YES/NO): NO